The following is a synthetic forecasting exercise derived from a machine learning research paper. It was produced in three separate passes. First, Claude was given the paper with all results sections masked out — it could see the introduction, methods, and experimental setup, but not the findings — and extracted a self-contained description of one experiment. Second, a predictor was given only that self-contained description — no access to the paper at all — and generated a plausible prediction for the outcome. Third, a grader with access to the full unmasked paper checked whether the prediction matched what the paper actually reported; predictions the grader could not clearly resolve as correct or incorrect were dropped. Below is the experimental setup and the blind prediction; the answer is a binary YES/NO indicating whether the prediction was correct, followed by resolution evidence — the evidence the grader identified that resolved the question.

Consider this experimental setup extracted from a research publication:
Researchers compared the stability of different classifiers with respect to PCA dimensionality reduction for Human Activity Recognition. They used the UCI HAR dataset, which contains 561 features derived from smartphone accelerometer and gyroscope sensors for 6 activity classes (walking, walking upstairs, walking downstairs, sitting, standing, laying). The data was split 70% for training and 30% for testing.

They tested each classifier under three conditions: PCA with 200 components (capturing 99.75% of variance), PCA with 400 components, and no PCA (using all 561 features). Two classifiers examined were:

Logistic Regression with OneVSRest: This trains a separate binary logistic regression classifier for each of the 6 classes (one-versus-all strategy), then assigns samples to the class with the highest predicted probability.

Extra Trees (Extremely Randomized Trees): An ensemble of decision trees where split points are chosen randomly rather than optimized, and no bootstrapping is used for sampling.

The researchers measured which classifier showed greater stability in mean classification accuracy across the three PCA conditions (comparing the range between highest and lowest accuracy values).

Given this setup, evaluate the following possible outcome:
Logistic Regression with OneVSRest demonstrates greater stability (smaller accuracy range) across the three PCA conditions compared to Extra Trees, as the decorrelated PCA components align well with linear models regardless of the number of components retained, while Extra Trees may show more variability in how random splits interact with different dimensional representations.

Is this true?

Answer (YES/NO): YES